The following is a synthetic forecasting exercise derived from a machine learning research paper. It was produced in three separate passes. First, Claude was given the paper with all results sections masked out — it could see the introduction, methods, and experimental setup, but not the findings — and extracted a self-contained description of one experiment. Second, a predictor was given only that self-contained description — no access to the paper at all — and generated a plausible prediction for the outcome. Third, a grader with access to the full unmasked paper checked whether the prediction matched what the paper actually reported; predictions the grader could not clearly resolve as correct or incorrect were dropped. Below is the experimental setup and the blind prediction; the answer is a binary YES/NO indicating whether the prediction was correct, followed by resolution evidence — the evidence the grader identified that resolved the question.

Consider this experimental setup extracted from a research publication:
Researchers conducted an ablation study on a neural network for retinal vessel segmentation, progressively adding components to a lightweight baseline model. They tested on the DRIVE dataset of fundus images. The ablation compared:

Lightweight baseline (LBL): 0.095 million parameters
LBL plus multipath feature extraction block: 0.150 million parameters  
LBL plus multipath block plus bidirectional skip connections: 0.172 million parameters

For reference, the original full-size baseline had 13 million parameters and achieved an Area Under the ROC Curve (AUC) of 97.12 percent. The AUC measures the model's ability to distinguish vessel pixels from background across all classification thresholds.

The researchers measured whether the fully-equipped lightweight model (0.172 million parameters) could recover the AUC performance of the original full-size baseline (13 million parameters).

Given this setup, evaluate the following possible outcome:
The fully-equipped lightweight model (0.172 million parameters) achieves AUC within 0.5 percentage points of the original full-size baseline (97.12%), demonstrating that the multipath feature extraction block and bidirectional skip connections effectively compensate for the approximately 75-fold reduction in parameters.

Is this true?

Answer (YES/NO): NO